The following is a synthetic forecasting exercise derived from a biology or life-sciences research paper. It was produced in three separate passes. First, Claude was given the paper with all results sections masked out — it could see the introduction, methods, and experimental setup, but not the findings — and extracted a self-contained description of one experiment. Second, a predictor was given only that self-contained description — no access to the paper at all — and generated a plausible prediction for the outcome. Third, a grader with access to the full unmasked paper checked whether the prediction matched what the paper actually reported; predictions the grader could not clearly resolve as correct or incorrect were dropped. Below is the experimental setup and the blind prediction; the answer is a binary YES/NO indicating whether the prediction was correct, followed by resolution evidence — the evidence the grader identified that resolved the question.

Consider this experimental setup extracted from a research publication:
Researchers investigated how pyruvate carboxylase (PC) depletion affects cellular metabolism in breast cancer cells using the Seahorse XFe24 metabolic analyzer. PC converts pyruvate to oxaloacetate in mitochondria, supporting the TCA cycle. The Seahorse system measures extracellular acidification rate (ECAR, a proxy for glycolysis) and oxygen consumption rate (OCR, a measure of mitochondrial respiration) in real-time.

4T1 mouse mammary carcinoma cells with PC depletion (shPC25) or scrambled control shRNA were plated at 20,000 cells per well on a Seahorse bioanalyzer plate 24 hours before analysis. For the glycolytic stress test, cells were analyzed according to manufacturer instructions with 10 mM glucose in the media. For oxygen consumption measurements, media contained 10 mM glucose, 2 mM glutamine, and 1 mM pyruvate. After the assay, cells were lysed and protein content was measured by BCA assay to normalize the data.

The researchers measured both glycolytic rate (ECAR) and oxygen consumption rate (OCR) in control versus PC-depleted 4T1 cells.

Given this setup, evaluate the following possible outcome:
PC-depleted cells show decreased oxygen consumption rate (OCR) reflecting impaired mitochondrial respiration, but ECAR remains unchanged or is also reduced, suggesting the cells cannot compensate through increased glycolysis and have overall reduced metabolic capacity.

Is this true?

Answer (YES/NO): YES